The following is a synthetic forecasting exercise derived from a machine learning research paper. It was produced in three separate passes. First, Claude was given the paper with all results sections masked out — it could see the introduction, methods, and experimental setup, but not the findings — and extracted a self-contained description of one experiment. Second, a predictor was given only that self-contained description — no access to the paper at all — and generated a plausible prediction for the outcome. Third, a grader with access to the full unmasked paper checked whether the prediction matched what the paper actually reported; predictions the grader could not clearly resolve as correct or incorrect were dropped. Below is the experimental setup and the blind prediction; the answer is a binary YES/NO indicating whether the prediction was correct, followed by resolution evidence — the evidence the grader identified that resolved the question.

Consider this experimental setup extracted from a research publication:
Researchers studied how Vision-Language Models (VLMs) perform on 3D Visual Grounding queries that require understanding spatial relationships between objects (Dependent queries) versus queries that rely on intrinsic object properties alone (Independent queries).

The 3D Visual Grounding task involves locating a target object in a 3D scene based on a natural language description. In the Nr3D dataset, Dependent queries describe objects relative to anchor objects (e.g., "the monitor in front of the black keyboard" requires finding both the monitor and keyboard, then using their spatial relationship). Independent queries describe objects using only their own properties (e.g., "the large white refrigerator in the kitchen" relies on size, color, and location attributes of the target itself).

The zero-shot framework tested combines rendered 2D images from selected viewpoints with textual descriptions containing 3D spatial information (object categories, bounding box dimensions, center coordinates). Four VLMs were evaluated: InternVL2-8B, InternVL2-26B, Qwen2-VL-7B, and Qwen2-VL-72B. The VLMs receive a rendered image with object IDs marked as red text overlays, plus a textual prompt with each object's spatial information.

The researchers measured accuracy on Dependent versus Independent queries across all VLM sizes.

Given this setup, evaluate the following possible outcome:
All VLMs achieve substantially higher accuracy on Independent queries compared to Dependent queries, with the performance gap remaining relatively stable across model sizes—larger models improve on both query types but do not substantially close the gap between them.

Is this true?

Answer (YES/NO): NO